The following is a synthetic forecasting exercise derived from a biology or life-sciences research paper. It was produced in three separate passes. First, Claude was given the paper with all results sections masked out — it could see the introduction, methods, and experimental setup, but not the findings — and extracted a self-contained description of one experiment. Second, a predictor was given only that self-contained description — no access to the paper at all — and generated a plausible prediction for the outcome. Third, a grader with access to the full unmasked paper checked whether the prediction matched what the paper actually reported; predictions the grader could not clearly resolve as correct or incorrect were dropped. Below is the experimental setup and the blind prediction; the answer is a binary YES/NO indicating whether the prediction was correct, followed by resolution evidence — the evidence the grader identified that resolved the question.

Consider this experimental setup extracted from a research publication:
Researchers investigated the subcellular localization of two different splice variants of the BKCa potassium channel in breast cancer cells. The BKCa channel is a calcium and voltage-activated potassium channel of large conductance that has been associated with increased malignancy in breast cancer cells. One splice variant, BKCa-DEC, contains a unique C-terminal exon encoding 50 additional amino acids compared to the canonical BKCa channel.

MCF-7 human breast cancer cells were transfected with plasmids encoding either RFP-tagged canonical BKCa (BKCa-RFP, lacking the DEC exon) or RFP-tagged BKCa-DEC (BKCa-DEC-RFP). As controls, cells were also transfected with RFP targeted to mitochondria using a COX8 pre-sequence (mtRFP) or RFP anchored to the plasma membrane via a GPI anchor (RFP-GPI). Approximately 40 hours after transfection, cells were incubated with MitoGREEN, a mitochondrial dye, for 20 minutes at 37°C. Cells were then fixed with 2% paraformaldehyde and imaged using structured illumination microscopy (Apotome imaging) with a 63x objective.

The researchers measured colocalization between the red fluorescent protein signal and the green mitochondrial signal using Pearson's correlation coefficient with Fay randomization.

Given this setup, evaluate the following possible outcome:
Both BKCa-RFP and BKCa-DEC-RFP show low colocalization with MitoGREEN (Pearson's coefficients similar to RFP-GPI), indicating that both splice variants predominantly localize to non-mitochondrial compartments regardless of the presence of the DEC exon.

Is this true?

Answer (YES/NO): NO